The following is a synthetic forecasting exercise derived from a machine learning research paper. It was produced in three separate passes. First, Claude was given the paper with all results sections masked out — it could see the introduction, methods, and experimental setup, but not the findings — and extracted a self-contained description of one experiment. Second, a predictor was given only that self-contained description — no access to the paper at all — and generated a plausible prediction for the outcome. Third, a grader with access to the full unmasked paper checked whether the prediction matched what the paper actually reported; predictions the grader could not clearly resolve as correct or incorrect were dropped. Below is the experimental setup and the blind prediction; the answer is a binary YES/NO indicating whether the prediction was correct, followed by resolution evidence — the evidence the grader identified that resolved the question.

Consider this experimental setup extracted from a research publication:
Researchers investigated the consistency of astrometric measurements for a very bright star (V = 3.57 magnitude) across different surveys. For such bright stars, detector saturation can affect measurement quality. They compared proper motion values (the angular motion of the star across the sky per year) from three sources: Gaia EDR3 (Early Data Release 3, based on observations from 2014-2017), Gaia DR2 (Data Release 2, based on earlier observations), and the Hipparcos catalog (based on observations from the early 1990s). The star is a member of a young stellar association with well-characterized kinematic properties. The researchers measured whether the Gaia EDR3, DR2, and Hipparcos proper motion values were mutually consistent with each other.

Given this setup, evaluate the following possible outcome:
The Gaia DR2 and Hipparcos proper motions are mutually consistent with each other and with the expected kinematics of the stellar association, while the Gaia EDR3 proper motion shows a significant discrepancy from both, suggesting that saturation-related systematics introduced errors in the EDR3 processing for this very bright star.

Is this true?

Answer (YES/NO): YES